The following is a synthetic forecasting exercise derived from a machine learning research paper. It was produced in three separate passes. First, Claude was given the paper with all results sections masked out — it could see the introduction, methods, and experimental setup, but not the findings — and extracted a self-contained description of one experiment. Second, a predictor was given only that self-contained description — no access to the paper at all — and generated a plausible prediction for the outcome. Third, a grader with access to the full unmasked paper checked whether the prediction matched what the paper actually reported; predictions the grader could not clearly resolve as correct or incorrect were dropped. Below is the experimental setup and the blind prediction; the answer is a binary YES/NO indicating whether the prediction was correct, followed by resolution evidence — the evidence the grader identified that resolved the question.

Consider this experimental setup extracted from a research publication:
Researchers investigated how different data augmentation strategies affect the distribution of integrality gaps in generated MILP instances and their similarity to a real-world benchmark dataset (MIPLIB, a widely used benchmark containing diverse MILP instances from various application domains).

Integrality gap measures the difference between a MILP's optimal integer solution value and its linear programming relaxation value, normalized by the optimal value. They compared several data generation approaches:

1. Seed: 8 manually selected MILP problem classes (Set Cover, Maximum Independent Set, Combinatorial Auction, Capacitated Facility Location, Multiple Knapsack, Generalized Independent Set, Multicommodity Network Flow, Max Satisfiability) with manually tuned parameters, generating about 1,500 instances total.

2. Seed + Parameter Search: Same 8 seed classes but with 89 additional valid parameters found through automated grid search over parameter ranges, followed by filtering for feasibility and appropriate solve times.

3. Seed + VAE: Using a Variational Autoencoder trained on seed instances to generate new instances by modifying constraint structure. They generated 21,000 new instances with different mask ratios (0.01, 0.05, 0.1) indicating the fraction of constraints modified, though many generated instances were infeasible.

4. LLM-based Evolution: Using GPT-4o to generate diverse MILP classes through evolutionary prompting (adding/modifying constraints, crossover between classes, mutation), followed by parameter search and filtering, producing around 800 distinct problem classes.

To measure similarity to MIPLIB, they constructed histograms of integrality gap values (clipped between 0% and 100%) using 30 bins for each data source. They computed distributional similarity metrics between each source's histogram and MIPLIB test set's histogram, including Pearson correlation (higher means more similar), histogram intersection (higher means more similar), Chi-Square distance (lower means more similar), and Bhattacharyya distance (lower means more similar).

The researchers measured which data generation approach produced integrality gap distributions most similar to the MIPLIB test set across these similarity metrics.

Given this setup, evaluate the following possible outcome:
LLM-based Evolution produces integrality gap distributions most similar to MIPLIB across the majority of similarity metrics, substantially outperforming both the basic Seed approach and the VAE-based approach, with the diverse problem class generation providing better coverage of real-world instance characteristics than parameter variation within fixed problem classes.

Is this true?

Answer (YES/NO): YES